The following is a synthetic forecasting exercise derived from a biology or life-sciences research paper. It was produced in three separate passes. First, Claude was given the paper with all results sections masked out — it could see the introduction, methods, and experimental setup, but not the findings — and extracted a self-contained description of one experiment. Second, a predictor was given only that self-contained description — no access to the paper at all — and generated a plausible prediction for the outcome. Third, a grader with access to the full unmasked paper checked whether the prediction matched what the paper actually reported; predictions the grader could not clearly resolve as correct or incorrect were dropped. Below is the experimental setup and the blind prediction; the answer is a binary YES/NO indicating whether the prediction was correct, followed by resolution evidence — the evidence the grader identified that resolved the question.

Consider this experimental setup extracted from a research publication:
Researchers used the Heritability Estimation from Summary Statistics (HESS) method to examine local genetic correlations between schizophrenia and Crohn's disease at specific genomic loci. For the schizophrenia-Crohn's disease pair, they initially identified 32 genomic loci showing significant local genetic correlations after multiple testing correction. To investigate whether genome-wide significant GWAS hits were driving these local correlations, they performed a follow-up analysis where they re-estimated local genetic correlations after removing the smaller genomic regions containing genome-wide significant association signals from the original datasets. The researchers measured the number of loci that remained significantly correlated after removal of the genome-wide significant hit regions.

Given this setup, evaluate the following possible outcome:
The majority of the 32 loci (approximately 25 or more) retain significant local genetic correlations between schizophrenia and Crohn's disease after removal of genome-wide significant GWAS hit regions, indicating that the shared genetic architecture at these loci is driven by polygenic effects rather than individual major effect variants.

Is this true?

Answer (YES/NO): NO